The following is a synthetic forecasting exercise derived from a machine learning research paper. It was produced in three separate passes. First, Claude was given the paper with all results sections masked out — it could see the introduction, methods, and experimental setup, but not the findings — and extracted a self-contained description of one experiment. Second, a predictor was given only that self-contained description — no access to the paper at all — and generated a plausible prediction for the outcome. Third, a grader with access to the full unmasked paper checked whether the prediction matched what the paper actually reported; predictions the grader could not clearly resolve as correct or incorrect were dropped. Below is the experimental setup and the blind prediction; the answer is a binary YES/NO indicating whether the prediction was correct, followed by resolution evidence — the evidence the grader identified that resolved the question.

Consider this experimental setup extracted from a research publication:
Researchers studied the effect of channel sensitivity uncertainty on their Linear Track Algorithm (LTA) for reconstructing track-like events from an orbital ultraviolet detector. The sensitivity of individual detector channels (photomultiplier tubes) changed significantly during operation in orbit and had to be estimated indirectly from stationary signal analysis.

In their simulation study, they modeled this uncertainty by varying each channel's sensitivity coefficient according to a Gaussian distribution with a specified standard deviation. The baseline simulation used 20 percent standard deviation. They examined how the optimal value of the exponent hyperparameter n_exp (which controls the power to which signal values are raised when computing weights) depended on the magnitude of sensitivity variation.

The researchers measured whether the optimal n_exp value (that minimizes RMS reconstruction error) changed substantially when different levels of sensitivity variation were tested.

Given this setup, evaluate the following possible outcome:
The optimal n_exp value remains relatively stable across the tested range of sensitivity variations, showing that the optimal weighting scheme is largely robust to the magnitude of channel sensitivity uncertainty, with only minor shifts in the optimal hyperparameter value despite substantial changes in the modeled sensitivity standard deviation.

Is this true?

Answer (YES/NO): YES